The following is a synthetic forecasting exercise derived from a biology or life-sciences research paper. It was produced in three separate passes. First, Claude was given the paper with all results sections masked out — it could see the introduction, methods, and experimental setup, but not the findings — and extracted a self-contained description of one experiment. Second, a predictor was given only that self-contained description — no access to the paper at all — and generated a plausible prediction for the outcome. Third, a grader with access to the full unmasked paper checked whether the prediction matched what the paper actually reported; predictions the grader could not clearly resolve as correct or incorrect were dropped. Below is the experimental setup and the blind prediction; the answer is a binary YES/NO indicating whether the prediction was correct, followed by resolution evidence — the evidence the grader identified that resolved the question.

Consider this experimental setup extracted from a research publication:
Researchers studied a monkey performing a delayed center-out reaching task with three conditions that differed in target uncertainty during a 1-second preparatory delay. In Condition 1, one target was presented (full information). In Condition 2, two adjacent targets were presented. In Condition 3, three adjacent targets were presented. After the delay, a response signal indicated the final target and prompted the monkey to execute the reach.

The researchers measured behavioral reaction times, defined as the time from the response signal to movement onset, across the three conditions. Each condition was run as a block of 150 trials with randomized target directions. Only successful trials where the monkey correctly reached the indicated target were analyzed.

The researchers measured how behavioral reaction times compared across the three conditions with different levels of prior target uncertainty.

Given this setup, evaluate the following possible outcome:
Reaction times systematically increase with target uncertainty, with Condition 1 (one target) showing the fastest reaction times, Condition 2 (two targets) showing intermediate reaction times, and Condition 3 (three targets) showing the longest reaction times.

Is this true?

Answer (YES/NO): YES